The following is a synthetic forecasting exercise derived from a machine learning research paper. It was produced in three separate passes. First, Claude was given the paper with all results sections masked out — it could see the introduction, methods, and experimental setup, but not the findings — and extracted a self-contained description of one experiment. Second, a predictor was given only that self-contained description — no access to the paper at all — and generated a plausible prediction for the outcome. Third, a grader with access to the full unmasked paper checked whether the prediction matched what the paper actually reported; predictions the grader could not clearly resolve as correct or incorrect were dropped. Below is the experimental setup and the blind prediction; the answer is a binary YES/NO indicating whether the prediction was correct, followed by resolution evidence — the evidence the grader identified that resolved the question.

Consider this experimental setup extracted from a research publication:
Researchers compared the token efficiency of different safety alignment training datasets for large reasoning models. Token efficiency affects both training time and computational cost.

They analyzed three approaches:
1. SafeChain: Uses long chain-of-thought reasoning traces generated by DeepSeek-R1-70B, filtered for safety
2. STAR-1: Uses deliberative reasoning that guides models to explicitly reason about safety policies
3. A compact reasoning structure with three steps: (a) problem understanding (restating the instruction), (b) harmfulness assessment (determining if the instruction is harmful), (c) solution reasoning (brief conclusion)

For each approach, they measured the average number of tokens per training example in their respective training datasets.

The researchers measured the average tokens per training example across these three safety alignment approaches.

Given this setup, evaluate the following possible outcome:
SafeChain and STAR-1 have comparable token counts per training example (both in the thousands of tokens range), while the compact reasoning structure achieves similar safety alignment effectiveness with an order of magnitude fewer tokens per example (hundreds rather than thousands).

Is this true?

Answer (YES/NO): NO